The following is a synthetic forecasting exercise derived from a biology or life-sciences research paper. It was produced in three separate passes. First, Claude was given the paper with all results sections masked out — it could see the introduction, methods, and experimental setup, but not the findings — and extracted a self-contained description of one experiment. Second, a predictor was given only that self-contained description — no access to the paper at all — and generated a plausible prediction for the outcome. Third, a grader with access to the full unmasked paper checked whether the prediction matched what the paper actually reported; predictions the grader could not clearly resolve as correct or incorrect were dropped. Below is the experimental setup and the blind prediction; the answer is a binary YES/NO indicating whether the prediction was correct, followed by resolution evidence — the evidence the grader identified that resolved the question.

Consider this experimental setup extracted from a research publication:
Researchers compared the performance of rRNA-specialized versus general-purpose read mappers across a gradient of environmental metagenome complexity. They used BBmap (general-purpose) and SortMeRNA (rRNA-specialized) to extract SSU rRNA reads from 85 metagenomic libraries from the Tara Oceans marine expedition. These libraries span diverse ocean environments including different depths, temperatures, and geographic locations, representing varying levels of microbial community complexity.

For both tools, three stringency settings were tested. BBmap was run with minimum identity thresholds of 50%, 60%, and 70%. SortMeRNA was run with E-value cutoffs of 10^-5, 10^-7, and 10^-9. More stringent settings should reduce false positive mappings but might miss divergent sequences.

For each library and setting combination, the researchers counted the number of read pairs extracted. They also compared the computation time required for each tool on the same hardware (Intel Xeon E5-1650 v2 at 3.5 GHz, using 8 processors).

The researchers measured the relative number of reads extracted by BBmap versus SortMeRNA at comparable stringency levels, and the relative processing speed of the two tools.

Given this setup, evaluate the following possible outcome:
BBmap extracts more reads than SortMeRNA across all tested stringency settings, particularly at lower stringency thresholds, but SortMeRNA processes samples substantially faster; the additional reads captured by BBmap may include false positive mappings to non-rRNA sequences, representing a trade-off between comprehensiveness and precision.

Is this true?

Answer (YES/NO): NO